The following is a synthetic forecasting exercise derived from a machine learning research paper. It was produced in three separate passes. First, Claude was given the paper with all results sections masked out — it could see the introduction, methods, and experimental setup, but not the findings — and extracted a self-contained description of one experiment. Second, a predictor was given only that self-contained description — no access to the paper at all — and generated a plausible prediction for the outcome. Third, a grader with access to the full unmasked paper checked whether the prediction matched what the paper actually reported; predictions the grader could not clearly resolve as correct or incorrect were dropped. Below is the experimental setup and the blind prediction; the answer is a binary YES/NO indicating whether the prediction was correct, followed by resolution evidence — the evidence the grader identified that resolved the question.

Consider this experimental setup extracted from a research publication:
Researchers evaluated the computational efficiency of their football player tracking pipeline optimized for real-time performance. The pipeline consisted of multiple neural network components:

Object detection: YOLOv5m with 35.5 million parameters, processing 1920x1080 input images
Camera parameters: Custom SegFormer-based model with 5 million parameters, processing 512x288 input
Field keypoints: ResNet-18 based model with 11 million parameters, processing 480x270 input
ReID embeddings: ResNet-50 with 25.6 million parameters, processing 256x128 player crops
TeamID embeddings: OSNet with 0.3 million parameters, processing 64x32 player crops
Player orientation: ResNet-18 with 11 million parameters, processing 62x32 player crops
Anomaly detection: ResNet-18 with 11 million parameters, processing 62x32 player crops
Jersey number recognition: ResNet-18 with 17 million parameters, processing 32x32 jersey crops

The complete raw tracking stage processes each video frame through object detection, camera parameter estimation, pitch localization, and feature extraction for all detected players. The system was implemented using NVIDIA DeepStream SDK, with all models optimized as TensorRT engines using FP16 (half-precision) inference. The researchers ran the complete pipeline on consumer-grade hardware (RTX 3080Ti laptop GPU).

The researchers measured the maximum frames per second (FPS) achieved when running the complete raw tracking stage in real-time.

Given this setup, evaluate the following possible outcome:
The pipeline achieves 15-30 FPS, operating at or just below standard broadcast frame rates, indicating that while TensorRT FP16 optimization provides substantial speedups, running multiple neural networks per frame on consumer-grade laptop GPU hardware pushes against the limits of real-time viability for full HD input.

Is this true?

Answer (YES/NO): NO